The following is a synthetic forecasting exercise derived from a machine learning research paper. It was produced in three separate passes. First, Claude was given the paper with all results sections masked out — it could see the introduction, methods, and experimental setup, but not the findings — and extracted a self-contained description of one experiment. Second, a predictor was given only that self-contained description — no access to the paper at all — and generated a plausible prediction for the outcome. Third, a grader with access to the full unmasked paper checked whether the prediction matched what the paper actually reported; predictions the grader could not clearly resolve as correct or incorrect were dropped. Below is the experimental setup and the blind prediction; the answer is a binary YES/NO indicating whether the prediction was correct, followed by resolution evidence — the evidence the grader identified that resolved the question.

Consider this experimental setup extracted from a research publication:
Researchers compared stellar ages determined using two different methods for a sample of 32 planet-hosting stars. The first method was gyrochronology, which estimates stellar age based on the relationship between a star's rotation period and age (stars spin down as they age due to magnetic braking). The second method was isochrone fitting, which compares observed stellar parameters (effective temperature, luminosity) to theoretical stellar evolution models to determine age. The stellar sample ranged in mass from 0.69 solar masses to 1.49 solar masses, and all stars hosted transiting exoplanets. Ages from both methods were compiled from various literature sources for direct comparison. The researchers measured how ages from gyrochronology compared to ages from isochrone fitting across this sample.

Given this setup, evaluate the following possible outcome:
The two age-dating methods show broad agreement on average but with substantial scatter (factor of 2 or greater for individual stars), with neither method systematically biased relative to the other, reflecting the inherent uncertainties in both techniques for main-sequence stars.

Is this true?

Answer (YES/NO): NO